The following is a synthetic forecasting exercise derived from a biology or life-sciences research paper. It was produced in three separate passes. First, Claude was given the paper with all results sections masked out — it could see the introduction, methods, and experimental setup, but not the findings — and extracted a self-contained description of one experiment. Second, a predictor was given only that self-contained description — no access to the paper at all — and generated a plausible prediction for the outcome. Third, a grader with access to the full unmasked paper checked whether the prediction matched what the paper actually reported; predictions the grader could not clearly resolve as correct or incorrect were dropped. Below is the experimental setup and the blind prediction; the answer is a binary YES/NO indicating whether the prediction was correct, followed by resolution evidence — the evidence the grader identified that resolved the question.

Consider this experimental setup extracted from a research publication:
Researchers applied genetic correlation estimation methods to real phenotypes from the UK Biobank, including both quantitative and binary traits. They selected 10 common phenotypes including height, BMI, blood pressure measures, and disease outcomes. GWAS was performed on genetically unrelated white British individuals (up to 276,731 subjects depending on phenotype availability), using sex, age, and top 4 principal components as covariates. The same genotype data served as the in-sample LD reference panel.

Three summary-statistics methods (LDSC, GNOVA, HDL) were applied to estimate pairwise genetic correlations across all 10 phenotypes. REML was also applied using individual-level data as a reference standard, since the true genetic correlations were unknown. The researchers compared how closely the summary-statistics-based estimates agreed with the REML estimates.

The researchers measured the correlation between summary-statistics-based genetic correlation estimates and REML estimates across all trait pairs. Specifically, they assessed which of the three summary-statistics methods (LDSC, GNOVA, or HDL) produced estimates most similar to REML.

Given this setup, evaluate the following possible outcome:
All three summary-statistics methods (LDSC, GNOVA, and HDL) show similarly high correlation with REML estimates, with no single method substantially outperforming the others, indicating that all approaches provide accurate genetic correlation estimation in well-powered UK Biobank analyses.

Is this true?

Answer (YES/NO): YES